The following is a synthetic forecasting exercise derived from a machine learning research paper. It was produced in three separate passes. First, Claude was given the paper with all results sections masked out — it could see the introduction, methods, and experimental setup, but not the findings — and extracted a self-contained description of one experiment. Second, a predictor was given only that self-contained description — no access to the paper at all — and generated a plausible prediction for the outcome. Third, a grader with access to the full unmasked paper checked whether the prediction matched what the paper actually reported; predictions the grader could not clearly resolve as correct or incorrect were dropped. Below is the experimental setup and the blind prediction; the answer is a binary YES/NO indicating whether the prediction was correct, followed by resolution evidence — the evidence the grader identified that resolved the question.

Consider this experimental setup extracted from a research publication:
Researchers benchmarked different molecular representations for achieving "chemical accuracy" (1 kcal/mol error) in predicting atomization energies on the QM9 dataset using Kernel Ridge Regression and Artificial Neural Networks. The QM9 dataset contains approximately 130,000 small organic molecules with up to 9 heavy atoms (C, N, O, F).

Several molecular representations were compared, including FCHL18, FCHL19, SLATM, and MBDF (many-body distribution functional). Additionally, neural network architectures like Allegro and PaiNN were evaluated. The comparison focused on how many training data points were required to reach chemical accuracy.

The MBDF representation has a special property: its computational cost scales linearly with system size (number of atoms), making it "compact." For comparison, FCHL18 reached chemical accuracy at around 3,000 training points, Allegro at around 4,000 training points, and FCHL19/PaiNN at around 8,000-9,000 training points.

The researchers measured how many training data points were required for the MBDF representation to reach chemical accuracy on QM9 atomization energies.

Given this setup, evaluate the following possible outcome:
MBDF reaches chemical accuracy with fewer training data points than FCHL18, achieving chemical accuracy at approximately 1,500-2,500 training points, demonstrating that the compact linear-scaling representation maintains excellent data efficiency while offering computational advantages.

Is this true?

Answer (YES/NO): NO